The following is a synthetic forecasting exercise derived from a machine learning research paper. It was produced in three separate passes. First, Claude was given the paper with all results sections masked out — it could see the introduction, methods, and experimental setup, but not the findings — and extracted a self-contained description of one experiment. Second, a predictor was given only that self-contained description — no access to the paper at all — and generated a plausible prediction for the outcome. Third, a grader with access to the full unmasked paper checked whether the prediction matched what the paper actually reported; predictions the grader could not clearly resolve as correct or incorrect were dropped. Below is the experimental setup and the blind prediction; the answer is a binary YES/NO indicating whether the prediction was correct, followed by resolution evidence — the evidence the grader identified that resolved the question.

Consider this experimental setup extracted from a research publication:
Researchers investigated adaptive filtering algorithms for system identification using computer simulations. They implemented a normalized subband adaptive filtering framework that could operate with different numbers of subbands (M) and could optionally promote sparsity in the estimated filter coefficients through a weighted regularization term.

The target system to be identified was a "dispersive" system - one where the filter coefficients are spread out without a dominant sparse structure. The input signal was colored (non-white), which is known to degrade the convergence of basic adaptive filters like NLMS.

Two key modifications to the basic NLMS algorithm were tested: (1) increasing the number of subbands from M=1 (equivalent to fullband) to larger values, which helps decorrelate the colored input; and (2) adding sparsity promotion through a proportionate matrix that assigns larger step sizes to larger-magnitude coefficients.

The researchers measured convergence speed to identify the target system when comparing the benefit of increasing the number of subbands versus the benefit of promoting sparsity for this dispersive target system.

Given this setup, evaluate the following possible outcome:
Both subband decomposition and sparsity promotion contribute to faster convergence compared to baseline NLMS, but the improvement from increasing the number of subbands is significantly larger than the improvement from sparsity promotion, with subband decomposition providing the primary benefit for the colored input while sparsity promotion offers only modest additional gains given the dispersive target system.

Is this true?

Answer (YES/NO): NO